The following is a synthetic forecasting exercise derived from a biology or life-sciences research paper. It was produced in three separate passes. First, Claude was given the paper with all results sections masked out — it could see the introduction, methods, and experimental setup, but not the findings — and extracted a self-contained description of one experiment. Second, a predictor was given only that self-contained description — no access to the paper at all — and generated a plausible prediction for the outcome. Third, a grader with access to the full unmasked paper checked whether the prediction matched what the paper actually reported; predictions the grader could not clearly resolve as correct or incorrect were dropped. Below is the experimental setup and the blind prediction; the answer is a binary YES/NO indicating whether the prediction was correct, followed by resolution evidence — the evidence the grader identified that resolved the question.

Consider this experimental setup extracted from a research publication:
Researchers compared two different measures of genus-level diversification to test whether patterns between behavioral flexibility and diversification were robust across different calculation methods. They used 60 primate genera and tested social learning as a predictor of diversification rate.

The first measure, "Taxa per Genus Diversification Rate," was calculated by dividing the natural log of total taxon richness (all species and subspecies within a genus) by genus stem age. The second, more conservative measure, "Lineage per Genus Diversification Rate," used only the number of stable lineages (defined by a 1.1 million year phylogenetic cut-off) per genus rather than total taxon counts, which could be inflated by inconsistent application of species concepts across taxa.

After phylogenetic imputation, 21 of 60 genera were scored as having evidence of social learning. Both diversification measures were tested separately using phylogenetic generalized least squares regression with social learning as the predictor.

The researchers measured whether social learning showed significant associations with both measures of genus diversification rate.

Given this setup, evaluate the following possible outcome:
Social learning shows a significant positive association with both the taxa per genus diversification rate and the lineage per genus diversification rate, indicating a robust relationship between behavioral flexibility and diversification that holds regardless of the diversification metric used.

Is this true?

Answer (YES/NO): NO